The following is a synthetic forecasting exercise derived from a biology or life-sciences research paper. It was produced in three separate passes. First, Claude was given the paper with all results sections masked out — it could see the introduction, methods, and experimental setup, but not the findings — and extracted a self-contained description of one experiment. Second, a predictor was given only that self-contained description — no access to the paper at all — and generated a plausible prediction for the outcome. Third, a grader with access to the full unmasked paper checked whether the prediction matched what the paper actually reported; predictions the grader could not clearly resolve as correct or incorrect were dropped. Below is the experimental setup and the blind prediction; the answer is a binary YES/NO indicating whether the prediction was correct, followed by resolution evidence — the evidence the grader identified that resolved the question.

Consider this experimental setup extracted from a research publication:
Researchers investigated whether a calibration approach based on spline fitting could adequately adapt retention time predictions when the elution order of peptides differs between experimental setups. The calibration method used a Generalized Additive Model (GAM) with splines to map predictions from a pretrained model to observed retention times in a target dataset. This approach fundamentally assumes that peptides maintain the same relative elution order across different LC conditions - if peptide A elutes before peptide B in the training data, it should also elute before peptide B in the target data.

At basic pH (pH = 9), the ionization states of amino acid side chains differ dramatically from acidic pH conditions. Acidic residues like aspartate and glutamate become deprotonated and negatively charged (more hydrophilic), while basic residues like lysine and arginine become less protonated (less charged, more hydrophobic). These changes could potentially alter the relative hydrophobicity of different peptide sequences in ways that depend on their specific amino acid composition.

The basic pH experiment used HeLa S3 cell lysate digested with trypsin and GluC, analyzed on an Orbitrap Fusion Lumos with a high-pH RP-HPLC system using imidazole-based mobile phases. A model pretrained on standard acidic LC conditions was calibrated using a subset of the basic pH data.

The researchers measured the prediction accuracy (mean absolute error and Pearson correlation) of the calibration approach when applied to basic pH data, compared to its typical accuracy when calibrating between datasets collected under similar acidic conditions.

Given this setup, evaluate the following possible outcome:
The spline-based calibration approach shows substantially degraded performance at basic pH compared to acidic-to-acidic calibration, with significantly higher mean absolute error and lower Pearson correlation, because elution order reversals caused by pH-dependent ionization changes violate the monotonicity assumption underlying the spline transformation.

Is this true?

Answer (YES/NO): YES